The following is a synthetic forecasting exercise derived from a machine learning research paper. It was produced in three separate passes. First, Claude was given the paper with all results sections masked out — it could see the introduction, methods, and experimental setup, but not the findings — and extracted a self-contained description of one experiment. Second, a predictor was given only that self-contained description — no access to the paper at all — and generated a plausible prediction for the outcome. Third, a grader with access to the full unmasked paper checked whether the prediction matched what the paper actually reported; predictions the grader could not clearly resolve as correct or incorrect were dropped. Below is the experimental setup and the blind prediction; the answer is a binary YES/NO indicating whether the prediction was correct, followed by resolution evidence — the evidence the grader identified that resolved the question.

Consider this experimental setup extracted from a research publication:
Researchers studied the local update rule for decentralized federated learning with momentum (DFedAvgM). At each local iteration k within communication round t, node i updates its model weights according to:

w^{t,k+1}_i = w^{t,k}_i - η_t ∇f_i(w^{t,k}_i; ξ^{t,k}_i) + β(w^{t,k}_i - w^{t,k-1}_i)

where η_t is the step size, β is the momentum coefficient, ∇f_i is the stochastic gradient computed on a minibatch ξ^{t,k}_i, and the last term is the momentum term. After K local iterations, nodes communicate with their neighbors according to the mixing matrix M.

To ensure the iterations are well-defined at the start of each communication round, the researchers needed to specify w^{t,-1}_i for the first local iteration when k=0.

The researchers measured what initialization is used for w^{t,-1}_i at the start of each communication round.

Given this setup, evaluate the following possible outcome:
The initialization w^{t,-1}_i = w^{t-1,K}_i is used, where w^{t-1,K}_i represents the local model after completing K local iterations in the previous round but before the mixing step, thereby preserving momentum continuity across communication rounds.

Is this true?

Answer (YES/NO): NO